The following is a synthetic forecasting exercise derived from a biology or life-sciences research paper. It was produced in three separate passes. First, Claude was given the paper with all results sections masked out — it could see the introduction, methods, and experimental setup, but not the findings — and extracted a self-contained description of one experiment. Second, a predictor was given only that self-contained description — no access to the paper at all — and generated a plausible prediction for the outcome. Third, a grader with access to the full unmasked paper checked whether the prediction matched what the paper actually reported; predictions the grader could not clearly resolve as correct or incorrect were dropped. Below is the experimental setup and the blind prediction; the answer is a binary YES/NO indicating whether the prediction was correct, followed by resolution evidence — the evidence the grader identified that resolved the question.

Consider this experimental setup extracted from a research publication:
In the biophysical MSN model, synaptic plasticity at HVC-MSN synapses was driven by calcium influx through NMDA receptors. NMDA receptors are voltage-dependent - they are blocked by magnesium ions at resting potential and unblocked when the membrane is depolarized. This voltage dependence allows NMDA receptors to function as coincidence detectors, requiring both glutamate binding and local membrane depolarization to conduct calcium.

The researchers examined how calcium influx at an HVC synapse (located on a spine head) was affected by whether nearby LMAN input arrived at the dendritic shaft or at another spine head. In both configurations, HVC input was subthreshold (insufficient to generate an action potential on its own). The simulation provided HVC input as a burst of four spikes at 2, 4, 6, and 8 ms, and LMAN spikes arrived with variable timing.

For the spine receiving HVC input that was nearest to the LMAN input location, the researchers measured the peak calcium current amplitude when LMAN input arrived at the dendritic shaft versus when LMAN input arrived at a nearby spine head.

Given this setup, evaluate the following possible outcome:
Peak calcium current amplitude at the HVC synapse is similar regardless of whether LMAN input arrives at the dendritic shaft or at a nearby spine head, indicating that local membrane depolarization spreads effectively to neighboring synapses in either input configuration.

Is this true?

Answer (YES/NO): NO